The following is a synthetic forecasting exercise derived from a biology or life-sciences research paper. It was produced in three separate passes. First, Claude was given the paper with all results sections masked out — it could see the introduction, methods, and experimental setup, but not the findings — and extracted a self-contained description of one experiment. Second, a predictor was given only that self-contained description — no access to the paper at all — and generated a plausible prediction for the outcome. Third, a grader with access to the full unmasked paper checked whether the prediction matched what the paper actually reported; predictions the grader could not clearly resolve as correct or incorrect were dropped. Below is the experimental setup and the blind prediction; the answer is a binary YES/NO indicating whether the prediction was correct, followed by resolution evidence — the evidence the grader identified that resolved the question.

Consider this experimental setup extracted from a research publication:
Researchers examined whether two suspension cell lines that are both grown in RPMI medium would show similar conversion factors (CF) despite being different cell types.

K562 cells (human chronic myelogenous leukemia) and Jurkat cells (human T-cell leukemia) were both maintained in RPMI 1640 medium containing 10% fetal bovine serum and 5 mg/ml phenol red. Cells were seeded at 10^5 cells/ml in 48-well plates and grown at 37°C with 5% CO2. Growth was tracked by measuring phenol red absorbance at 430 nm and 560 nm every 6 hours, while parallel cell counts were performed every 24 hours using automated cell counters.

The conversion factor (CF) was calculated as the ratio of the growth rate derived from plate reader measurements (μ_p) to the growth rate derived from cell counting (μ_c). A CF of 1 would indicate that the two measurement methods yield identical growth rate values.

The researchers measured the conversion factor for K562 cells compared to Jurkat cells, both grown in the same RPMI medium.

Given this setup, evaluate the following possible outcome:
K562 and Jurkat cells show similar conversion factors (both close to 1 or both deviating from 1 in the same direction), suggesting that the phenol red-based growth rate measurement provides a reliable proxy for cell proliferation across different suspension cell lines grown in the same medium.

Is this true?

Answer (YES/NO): YES